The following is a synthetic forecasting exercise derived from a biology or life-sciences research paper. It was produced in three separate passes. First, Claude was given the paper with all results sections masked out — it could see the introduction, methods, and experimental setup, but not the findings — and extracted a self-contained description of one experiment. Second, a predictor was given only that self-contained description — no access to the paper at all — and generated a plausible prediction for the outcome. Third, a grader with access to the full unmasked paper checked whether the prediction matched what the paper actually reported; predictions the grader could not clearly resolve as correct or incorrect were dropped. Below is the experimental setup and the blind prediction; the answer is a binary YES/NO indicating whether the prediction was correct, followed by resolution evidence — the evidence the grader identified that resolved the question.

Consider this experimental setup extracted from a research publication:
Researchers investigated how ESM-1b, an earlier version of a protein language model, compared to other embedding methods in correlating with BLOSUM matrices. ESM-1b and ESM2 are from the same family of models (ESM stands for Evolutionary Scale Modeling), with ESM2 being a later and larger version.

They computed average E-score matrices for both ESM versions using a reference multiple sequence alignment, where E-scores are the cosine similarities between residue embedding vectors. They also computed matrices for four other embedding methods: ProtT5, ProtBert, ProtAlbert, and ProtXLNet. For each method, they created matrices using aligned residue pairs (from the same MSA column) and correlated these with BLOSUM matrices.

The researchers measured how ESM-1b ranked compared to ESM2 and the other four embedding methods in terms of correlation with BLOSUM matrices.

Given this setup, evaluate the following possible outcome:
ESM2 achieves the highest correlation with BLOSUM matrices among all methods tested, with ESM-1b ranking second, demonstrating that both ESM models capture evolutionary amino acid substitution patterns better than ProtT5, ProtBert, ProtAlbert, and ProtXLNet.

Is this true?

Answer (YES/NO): NO